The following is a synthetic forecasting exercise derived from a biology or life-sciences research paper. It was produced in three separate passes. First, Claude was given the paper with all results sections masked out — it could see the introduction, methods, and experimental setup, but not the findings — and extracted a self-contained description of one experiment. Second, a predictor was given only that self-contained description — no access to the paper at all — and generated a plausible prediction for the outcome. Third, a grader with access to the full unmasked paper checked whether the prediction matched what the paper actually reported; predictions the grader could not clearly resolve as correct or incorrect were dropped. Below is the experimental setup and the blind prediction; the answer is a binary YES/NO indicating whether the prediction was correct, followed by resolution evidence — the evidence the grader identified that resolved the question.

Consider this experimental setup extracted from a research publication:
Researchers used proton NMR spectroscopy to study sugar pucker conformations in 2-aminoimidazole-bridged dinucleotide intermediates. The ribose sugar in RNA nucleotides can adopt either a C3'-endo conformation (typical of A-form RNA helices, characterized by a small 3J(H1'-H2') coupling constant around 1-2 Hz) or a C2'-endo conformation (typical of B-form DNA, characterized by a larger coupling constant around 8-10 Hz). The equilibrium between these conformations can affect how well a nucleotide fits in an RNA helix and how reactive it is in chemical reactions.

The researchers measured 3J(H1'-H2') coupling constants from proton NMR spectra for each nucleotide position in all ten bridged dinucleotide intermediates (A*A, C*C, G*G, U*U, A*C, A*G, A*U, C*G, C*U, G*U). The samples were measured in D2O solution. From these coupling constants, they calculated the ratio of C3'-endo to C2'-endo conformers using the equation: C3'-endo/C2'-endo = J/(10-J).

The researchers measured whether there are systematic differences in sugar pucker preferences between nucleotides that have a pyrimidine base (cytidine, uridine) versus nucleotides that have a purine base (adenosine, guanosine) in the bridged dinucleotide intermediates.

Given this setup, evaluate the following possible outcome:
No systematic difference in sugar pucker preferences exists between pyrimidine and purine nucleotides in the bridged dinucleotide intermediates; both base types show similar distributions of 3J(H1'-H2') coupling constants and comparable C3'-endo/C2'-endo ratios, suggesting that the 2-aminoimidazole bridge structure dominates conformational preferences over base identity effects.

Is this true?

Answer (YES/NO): NO